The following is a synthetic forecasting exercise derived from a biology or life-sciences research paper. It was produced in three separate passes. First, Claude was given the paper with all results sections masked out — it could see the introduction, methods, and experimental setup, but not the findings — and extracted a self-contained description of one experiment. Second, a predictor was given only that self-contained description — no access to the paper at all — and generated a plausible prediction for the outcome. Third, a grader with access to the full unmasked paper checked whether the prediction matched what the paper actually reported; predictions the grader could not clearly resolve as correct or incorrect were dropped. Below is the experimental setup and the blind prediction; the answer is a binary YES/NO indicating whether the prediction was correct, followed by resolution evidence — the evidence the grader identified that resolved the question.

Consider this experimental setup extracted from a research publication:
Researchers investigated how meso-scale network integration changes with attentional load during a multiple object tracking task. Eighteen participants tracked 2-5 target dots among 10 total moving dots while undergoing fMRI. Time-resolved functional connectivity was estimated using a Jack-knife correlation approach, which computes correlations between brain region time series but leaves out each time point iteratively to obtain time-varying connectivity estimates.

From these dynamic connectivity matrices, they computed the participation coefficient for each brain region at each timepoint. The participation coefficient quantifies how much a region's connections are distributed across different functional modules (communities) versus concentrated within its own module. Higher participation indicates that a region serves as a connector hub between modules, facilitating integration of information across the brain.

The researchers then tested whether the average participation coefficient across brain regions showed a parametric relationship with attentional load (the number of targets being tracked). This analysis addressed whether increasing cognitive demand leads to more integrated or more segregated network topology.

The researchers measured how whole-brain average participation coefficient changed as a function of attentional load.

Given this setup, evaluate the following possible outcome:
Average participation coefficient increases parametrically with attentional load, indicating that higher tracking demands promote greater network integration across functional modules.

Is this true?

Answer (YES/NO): NO